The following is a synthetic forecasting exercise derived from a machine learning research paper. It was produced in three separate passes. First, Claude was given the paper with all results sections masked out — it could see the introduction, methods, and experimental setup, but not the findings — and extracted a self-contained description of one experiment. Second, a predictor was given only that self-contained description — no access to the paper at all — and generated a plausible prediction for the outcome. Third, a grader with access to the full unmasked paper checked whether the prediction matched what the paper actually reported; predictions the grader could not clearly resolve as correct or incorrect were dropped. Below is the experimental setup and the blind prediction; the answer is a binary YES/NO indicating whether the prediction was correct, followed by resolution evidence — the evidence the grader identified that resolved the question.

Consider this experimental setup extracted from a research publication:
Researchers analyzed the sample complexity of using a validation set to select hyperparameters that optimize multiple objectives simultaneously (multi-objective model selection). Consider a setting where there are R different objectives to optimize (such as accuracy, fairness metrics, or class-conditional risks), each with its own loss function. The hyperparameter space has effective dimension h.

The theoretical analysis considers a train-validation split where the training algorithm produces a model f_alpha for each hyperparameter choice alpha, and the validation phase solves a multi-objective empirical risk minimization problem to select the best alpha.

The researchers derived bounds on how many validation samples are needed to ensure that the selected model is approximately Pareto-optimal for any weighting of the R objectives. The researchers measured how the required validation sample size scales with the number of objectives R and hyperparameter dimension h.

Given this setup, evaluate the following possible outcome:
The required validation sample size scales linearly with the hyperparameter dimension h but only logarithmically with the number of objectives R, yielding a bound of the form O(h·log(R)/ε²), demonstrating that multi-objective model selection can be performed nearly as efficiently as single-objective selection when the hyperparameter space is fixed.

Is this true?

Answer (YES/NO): NO